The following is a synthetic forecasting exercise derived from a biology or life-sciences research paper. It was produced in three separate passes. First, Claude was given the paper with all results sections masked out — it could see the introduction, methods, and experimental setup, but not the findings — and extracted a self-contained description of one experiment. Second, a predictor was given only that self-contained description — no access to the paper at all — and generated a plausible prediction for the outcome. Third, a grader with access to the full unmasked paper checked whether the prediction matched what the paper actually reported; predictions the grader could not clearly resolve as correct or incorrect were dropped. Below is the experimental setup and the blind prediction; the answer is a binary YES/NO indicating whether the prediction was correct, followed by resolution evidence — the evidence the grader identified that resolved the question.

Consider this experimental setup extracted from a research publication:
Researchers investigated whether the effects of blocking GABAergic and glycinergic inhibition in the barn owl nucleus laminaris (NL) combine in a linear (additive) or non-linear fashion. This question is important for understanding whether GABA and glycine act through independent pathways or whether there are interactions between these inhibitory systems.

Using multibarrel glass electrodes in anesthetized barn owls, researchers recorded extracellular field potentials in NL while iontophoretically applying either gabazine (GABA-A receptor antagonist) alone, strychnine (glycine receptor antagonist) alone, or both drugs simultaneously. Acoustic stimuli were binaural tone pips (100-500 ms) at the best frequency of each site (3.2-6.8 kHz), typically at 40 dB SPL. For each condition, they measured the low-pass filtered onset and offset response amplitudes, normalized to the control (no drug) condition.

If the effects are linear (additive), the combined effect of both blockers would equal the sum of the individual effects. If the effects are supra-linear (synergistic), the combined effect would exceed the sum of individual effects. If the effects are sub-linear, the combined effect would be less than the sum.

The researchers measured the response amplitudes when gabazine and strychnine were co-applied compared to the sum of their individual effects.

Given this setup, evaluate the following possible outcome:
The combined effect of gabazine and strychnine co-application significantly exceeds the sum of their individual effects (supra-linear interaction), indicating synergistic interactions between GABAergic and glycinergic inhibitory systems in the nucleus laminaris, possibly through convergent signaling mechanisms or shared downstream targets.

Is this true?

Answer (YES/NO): YES